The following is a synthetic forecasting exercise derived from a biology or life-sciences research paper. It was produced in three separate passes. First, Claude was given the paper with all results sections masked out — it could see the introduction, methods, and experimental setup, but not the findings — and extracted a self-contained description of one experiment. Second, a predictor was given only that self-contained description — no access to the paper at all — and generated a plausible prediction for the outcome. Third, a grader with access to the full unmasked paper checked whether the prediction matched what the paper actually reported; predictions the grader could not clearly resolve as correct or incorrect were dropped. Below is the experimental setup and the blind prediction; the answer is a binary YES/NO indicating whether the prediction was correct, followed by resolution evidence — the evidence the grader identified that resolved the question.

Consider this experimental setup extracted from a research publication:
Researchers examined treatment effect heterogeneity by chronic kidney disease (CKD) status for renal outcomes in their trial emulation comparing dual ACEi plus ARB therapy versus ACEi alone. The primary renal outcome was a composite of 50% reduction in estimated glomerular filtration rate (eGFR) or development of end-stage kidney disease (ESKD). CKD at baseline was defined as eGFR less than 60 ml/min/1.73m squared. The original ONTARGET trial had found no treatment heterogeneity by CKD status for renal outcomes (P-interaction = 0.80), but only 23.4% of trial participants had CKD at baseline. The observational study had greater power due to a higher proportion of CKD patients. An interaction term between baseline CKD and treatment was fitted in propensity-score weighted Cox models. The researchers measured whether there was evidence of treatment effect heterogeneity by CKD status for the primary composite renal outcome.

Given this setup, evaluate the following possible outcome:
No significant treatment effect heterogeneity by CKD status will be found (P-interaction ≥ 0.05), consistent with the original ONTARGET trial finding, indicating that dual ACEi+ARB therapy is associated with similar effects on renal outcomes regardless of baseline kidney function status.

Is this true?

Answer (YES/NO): YES